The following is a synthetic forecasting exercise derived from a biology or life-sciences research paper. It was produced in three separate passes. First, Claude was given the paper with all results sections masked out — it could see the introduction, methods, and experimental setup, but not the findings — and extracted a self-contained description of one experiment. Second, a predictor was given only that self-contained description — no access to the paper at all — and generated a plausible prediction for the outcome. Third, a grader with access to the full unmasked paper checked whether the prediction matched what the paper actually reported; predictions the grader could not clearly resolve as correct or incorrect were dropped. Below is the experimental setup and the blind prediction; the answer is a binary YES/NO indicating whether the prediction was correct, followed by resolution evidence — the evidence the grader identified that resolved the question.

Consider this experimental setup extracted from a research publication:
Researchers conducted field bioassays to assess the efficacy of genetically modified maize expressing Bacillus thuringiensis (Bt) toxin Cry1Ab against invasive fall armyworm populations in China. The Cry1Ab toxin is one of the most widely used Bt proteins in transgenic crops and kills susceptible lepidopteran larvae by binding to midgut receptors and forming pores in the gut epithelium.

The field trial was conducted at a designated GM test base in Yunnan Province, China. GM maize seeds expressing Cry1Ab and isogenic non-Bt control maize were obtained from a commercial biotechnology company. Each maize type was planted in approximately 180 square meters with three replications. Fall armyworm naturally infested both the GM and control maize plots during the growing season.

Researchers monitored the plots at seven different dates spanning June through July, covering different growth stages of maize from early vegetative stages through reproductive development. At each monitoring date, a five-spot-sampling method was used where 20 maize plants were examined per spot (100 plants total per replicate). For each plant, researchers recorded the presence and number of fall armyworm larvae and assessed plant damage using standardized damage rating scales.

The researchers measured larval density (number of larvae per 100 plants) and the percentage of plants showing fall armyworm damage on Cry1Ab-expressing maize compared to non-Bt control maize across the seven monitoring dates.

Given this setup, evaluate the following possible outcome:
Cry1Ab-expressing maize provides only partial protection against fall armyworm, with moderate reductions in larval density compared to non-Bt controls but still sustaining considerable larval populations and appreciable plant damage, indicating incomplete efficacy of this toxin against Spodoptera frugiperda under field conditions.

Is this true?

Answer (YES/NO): NO